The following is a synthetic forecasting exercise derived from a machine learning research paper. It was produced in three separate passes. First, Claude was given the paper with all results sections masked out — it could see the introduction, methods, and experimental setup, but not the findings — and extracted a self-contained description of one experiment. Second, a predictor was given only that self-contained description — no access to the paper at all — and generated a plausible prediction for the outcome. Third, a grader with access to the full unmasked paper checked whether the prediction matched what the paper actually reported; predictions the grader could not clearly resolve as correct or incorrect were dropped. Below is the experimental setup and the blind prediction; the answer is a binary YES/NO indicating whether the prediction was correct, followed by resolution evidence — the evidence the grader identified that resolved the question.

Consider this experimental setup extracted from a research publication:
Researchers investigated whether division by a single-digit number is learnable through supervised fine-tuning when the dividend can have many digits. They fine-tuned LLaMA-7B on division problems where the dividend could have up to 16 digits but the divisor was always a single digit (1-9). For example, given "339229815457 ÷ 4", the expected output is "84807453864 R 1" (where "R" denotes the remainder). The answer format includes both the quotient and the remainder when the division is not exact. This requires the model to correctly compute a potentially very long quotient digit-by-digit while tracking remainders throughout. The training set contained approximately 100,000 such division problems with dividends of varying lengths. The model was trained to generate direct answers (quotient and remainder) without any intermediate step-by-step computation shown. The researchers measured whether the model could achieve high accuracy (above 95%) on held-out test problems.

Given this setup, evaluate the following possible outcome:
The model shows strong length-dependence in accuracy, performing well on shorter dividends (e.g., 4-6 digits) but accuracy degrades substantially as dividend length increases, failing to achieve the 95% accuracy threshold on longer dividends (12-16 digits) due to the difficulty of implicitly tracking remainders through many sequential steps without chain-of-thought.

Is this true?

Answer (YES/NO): NO